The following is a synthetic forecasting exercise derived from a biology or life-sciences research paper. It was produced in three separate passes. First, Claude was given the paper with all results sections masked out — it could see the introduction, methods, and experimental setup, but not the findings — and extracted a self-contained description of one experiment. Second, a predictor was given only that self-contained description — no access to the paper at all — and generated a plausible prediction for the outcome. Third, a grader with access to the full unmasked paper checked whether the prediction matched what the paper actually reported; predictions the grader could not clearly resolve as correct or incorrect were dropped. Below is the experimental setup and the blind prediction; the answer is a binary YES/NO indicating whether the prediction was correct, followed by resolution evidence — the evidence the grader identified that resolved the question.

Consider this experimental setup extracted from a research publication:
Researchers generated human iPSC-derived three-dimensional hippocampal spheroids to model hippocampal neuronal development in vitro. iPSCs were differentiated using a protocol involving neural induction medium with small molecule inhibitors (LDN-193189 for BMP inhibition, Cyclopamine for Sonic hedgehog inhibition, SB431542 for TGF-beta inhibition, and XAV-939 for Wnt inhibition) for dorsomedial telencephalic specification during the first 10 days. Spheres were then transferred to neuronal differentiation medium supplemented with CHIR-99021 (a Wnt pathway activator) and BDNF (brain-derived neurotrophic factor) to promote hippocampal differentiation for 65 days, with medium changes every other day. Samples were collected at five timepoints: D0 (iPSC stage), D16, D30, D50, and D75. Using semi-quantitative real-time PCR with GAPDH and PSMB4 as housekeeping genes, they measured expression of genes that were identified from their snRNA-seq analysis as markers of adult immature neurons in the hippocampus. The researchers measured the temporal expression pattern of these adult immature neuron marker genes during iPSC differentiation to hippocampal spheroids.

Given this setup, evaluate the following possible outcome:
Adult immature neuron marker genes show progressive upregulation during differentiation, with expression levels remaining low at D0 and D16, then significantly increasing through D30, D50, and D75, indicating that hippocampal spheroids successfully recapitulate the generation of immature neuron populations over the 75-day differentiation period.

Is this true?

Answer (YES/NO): NO